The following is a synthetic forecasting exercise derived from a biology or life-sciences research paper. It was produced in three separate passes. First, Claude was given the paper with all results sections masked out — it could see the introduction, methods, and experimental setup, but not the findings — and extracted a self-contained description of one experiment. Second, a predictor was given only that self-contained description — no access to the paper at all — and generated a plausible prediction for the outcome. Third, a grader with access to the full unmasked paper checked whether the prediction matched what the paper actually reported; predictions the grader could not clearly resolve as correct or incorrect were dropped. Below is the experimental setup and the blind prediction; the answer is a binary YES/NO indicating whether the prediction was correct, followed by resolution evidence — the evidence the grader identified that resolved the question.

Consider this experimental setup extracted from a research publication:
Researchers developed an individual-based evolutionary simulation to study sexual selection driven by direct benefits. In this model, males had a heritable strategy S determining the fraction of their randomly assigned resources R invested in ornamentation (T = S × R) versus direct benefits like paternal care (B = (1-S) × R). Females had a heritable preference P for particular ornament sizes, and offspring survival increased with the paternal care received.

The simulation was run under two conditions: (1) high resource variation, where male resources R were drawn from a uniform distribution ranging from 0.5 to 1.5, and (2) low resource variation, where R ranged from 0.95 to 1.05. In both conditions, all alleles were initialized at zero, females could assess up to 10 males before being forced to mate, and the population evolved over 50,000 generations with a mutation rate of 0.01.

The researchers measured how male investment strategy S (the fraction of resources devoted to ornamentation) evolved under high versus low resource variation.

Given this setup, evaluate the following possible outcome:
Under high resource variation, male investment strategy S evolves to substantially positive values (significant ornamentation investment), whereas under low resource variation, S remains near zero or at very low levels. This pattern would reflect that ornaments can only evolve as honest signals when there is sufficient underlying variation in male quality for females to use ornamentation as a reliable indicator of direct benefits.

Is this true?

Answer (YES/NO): YES